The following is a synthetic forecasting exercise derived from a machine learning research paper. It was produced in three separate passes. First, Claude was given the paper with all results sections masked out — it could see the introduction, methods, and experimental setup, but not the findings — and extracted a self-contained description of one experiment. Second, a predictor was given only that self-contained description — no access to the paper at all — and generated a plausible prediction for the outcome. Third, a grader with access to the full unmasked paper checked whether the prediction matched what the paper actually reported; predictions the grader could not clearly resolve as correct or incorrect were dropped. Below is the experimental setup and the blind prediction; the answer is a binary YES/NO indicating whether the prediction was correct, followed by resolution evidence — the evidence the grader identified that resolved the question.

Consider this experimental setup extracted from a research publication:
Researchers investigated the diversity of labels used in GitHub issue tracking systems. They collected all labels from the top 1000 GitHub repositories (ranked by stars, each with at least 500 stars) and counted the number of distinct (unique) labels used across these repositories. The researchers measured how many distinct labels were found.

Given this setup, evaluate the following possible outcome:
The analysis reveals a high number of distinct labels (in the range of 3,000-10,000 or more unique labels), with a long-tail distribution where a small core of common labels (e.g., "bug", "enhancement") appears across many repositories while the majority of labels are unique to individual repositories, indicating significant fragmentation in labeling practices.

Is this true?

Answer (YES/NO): YES